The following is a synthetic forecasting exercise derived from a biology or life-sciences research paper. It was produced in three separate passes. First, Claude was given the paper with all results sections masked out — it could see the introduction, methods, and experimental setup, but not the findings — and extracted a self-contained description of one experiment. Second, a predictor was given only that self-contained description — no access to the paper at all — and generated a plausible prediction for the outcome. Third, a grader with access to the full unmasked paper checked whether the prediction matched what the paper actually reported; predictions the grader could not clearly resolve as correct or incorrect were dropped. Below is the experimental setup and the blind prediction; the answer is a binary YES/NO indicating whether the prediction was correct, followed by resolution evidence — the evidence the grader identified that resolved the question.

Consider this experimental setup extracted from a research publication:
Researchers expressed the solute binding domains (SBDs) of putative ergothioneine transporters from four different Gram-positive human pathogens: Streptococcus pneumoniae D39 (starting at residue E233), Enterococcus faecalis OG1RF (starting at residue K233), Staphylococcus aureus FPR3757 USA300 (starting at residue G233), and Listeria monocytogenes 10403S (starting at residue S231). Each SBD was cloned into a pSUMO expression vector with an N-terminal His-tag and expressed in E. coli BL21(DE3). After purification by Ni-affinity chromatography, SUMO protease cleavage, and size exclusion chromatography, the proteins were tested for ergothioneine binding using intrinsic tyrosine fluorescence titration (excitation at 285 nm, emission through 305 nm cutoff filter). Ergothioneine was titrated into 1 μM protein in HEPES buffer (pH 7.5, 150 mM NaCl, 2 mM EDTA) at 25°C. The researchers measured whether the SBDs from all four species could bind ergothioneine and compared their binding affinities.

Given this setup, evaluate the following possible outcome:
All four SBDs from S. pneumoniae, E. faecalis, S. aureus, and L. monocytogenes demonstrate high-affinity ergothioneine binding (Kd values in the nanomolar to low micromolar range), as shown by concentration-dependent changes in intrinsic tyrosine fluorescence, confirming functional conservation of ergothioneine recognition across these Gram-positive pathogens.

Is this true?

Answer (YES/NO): YES